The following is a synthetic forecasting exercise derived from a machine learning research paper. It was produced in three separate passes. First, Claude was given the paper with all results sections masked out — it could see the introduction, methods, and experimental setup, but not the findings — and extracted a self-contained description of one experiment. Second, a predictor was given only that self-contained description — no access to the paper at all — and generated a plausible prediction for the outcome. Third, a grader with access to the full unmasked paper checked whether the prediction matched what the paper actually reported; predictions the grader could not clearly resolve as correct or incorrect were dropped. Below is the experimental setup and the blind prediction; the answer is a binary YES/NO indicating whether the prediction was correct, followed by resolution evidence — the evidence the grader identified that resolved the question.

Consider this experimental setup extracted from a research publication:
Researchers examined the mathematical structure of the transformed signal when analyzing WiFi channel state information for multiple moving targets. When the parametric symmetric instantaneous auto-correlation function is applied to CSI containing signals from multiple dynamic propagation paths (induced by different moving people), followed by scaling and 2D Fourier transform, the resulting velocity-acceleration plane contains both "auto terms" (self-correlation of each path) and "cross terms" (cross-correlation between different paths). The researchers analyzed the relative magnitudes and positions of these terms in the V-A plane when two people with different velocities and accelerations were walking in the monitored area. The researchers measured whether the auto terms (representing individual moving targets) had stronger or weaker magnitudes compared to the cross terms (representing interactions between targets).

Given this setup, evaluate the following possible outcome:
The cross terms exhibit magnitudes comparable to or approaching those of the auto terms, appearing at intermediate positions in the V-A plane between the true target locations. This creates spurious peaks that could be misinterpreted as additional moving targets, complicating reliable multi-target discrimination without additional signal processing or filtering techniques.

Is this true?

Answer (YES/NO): NO